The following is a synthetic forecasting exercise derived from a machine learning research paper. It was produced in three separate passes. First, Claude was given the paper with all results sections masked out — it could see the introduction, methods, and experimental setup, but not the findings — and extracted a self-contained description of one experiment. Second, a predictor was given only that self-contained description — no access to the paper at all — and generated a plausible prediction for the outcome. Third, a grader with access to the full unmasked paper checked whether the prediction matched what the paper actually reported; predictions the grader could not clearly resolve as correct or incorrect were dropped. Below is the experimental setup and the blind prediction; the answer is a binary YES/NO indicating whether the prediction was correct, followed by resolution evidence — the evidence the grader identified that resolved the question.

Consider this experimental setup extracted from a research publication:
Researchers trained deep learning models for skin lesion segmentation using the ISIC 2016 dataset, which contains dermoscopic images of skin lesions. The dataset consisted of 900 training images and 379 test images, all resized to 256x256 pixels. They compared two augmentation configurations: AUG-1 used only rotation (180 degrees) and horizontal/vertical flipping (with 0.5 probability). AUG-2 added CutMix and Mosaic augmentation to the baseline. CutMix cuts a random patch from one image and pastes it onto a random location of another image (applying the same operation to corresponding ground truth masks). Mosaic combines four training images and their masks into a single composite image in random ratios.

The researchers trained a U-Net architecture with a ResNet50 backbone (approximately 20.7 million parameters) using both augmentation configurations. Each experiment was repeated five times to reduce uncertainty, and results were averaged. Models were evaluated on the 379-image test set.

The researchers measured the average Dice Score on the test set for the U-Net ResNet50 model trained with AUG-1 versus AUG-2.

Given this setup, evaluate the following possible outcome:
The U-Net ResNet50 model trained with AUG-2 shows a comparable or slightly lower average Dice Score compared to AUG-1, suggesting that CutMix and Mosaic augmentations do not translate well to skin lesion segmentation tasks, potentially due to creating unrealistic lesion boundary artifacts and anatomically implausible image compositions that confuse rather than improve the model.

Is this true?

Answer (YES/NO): YES